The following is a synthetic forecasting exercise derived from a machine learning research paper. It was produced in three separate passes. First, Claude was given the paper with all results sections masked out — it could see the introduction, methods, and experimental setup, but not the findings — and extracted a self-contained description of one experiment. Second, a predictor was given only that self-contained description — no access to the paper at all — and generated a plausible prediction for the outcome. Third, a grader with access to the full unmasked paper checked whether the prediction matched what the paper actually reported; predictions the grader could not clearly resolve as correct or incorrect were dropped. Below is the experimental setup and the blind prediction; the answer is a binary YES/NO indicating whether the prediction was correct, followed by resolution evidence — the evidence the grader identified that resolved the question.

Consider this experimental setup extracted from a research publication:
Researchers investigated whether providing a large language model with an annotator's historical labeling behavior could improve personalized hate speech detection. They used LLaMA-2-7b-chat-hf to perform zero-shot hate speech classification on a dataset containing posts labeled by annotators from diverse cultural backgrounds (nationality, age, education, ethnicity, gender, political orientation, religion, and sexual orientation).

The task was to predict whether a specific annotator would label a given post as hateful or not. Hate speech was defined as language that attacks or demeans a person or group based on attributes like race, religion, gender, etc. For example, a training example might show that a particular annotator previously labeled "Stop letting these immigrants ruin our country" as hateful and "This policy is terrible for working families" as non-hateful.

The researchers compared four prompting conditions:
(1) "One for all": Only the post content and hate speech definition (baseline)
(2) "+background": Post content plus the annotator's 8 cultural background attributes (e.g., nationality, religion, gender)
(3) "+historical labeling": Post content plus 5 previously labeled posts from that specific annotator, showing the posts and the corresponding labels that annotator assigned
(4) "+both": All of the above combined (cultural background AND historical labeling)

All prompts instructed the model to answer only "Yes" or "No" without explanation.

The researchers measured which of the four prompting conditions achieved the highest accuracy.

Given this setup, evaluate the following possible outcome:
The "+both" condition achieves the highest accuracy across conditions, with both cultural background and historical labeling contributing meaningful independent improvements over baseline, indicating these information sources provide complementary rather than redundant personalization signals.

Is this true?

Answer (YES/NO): NO